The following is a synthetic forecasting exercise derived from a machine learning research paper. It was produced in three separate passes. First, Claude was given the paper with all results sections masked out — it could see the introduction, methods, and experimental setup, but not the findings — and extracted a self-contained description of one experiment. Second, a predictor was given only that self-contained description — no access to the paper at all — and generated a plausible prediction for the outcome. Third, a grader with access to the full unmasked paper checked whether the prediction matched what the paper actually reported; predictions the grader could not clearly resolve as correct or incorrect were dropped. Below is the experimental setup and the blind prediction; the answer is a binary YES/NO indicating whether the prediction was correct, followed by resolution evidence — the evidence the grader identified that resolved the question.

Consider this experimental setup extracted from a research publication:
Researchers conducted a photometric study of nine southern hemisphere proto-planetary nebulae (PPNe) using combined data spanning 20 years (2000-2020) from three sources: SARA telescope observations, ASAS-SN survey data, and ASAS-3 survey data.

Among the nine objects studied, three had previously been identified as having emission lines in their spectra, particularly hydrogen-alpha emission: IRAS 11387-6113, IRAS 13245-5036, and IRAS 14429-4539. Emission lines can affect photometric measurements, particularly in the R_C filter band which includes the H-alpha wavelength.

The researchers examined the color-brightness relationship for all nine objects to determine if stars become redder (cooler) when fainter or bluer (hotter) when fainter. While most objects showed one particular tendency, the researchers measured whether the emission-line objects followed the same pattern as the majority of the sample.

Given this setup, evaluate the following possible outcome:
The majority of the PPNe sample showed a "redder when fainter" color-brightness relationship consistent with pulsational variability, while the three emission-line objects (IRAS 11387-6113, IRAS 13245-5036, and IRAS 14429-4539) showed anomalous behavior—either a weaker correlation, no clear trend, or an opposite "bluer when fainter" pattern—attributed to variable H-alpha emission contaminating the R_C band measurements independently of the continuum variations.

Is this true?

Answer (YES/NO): NO